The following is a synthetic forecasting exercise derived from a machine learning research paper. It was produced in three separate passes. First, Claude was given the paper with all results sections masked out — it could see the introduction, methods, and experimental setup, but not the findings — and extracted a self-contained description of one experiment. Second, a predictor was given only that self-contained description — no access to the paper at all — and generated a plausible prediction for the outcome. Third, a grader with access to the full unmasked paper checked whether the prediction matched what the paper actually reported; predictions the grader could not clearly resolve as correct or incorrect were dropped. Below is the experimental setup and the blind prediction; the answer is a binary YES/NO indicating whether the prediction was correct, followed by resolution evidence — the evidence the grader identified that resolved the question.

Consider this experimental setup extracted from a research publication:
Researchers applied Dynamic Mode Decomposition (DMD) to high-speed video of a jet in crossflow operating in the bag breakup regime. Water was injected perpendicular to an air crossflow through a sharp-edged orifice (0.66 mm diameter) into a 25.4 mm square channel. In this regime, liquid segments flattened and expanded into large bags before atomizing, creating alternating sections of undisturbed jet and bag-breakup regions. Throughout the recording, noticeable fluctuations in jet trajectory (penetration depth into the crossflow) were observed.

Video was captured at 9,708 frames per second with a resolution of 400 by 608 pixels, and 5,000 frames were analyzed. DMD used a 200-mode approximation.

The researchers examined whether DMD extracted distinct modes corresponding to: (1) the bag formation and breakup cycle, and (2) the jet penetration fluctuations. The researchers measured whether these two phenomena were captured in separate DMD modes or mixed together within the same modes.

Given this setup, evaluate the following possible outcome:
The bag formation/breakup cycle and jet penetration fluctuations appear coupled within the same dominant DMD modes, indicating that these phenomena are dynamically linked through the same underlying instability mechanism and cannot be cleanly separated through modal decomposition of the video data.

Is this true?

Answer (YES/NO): NO